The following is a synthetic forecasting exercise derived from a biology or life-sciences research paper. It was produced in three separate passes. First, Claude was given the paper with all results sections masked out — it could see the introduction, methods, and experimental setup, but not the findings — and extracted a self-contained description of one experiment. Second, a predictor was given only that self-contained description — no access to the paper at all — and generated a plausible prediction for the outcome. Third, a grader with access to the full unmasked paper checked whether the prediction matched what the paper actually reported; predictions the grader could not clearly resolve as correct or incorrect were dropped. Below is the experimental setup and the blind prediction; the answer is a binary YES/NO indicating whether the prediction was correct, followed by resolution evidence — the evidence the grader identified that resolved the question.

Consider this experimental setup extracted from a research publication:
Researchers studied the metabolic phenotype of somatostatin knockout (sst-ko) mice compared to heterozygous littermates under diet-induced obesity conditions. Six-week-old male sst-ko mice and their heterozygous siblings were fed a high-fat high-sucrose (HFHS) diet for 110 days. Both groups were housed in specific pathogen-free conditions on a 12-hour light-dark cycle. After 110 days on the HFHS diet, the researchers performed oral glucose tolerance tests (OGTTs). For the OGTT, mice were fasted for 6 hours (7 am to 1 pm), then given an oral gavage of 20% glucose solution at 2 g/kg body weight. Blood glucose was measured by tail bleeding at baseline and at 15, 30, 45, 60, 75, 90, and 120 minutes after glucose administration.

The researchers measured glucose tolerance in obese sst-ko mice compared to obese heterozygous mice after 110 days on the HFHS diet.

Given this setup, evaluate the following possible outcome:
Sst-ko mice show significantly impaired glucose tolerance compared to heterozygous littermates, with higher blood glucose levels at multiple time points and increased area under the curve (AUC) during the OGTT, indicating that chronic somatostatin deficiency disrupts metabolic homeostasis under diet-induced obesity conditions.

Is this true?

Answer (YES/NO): NO